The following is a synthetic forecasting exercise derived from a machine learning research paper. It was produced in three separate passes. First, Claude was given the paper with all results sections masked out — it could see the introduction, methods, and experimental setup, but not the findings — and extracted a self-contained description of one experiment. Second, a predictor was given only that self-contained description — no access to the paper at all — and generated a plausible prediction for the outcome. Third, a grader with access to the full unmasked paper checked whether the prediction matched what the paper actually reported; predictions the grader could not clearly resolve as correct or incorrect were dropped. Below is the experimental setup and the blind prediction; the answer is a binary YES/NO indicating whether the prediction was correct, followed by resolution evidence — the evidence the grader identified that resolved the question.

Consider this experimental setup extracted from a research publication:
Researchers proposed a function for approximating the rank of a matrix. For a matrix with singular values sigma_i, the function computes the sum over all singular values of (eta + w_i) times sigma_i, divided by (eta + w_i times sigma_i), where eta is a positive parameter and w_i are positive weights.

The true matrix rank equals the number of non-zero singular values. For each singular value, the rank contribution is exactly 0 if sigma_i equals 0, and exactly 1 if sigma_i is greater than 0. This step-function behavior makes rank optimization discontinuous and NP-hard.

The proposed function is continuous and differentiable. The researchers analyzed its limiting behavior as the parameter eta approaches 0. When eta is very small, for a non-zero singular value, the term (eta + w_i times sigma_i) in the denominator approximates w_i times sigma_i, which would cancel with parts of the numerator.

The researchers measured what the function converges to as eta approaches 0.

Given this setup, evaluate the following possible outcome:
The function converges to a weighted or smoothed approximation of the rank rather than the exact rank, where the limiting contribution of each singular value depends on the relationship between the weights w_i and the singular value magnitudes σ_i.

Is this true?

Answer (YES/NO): NO